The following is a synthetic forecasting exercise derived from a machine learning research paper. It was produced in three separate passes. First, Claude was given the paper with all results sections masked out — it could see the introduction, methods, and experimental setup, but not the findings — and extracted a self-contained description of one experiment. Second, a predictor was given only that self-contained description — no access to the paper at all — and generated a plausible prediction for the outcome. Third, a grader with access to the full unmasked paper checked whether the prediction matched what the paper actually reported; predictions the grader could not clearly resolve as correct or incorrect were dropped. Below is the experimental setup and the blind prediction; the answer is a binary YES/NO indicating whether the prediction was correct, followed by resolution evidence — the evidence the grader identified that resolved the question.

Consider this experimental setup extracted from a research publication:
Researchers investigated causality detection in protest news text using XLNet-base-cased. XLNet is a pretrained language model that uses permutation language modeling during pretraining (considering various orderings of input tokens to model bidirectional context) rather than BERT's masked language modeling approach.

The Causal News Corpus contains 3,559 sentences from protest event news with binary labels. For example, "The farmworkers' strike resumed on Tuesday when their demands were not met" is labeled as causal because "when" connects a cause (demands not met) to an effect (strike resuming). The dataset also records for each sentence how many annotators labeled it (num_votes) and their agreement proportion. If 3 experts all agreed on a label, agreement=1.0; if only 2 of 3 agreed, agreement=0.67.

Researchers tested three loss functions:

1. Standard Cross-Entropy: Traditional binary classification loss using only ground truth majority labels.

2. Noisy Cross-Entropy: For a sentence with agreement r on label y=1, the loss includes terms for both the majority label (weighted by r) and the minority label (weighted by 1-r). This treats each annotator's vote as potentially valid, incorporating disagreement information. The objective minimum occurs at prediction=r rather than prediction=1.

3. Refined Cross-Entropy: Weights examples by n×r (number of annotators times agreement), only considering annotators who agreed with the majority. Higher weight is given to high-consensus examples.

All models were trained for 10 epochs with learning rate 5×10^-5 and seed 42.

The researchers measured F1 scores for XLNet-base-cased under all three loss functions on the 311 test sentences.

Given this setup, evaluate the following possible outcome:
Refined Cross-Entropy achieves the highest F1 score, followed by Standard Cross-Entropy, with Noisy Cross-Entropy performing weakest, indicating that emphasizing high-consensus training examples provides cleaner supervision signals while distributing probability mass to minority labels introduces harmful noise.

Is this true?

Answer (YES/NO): NO